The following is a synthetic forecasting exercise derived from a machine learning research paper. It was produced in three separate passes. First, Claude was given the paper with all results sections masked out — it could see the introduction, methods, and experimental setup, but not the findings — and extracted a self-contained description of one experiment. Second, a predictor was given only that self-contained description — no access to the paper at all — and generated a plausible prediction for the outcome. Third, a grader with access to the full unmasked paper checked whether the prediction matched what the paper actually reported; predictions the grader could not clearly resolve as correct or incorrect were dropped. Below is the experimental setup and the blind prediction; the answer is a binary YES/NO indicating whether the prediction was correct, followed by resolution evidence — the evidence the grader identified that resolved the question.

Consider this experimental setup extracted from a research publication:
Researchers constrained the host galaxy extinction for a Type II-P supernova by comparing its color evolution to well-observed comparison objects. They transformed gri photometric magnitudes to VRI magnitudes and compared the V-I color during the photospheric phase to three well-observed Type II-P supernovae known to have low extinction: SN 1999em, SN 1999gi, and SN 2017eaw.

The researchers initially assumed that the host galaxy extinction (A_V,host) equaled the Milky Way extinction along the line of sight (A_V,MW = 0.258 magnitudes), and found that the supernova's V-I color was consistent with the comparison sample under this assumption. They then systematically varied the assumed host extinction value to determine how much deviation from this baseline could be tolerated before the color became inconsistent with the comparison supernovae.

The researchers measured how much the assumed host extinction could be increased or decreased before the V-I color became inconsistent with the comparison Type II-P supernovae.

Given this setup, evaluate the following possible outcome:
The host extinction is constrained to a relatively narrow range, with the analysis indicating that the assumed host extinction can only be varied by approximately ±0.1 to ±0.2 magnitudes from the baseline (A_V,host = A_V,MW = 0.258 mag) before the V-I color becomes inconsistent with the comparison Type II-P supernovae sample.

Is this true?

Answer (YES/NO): YES